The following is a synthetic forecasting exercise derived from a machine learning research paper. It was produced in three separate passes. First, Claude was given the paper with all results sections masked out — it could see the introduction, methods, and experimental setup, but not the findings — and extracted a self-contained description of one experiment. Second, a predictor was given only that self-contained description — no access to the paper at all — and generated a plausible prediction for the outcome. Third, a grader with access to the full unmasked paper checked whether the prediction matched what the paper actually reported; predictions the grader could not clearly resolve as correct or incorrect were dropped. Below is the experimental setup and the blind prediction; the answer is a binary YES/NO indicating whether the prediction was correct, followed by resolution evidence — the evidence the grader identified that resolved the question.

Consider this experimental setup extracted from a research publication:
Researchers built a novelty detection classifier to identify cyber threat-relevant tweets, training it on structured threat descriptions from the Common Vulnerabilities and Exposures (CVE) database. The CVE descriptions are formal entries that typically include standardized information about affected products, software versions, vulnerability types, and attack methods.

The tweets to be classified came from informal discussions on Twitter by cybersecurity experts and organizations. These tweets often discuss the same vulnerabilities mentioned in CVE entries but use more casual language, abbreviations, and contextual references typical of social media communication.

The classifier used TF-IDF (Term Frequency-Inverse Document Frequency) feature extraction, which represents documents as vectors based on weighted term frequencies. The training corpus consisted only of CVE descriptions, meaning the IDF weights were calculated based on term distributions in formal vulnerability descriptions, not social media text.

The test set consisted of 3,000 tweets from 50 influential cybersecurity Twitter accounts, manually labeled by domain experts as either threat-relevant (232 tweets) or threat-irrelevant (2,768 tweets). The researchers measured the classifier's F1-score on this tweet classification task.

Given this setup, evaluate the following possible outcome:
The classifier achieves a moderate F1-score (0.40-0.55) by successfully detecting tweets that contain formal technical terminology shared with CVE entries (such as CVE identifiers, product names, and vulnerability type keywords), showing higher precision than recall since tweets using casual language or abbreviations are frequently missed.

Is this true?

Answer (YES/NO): NO